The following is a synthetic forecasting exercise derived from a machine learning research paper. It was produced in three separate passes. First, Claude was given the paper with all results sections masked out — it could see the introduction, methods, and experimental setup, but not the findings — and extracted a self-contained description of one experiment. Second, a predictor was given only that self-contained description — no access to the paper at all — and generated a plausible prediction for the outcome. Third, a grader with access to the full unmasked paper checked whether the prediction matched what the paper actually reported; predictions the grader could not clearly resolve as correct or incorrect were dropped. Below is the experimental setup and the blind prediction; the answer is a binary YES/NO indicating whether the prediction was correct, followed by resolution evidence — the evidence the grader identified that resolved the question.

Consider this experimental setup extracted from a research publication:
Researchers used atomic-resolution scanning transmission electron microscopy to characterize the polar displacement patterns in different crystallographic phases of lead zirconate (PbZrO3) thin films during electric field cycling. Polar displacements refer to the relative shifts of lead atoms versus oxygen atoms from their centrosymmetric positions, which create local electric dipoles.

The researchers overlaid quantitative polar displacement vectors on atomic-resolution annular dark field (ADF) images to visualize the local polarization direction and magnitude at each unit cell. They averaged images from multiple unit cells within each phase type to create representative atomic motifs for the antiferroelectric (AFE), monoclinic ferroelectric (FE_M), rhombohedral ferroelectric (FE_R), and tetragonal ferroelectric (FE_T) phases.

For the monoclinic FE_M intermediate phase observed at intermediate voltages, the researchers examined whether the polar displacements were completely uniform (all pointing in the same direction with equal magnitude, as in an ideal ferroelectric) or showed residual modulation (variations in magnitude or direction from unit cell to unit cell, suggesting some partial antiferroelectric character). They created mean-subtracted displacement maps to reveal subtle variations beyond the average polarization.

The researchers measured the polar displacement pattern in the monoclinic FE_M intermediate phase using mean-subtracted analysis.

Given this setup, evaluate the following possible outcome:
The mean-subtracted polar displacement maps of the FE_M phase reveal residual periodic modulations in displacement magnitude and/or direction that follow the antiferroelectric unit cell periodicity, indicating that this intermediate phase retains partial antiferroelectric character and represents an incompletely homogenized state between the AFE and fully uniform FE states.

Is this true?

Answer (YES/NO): YES